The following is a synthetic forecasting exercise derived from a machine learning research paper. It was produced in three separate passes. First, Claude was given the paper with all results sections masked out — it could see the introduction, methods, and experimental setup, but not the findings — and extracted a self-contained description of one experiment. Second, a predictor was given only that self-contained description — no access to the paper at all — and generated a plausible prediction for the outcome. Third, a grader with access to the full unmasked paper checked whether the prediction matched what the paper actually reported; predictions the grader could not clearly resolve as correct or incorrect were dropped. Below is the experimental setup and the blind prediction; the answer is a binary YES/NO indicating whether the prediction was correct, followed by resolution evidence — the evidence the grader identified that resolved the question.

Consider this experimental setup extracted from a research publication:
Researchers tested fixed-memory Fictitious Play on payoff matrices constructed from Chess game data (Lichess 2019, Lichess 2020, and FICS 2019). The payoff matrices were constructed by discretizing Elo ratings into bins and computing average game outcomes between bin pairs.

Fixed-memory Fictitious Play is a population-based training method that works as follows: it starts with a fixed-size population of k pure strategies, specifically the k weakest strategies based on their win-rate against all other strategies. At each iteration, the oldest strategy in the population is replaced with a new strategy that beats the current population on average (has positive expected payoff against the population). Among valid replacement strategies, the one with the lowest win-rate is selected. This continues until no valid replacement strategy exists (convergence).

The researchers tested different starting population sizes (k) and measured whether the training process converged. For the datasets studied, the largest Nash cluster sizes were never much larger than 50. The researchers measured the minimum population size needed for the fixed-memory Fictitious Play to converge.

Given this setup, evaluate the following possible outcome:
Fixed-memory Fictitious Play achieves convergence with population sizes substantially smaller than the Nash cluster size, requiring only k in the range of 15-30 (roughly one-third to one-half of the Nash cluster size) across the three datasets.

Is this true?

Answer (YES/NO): NO